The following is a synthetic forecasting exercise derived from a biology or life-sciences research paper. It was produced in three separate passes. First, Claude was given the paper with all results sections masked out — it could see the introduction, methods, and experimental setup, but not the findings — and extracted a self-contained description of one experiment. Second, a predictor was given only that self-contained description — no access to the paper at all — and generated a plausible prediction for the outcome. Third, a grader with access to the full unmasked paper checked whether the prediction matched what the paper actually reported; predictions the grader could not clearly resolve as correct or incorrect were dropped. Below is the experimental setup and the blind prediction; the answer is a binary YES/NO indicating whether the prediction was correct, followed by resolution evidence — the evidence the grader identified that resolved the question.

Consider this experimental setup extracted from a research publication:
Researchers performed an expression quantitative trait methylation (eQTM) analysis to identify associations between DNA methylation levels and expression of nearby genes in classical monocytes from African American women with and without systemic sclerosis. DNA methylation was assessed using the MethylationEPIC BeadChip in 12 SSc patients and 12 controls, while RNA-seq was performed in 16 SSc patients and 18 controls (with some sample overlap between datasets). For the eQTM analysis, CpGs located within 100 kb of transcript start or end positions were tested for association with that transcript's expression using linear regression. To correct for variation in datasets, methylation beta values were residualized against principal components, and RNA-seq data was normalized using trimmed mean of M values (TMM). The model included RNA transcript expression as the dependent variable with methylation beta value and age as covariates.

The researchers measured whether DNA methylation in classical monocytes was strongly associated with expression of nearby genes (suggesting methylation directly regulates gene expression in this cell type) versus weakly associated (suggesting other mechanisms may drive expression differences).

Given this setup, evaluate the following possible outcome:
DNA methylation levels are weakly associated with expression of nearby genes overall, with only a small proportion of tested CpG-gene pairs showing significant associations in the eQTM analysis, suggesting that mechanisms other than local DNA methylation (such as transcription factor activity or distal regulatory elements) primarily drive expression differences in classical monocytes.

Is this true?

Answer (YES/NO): YES